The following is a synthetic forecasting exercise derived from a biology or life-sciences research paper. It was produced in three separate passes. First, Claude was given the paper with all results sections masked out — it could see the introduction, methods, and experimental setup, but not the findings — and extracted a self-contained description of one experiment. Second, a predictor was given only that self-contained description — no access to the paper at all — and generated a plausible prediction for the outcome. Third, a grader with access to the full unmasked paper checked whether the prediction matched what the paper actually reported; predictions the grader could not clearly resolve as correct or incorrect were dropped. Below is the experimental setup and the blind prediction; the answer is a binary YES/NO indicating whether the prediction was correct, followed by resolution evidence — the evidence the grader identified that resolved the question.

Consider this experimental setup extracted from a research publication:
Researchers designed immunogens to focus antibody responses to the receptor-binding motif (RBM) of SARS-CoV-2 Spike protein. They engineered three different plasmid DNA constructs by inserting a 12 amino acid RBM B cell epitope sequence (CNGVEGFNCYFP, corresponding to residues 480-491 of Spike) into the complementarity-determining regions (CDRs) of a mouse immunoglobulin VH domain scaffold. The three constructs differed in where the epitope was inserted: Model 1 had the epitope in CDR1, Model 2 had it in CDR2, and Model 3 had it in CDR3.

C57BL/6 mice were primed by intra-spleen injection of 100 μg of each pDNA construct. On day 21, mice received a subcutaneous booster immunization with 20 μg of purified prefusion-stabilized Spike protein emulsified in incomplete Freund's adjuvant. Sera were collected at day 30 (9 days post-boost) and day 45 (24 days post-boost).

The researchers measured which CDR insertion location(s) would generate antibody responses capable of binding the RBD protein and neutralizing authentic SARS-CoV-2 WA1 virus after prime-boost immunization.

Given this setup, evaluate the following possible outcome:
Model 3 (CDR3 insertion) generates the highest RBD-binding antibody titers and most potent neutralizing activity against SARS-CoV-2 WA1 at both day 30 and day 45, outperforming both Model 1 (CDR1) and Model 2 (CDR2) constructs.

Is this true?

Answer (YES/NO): NO